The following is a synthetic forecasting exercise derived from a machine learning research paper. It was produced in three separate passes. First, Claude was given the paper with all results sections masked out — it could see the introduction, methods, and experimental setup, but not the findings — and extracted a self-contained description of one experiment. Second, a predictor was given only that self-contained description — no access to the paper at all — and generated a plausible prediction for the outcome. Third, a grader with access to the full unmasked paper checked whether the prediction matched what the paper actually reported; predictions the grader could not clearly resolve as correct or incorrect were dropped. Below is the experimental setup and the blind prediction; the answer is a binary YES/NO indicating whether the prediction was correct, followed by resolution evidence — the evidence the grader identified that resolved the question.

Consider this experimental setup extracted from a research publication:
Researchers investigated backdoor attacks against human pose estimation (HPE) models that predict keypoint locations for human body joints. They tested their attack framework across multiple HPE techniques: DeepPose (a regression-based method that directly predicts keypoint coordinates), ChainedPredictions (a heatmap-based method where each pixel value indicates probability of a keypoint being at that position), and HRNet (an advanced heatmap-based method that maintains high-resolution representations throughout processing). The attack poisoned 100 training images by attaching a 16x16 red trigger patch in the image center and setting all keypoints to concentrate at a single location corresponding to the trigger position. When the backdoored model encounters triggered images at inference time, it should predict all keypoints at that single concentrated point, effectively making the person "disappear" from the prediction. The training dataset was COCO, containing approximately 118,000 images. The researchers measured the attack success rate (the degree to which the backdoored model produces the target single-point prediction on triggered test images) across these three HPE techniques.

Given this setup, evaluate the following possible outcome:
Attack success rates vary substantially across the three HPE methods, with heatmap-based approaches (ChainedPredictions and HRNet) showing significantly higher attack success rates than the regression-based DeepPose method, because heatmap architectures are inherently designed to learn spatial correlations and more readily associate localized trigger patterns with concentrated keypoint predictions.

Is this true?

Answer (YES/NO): NO